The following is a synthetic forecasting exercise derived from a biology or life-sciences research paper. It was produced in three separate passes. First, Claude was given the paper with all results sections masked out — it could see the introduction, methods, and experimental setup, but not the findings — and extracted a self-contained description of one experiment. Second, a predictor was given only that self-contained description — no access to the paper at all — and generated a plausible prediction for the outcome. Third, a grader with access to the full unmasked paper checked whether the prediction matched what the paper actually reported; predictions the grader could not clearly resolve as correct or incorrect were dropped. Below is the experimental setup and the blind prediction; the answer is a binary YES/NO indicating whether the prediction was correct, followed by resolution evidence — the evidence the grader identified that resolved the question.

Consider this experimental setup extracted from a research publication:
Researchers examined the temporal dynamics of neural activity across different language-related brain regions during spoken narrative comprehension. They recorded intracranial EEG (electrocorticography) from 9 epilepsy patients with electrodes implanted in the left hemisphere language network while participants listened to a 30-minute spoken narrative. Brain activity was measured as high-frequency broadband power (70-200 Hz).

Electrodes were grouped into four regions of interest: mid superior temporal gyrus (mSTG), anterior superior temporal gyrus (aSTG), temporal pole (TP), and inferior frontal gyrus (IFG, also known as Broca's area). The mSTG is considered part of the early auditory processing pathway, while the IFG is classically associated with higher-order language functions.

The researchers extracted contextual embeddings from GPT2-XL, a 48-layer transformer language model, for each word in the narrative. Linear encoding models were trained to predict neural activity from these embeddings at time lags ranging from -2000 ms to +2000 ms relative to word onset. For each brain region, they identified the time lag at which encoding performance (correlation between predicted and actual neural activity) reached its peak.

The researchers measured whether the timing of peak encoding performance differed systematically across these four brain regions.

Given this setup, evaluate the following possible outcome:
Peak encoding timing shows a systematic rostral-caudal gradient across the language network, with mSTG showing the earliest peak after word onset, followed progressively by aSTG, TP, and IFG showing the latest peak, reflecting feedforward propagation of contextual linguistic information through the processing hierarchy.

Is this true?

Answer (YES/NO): NO